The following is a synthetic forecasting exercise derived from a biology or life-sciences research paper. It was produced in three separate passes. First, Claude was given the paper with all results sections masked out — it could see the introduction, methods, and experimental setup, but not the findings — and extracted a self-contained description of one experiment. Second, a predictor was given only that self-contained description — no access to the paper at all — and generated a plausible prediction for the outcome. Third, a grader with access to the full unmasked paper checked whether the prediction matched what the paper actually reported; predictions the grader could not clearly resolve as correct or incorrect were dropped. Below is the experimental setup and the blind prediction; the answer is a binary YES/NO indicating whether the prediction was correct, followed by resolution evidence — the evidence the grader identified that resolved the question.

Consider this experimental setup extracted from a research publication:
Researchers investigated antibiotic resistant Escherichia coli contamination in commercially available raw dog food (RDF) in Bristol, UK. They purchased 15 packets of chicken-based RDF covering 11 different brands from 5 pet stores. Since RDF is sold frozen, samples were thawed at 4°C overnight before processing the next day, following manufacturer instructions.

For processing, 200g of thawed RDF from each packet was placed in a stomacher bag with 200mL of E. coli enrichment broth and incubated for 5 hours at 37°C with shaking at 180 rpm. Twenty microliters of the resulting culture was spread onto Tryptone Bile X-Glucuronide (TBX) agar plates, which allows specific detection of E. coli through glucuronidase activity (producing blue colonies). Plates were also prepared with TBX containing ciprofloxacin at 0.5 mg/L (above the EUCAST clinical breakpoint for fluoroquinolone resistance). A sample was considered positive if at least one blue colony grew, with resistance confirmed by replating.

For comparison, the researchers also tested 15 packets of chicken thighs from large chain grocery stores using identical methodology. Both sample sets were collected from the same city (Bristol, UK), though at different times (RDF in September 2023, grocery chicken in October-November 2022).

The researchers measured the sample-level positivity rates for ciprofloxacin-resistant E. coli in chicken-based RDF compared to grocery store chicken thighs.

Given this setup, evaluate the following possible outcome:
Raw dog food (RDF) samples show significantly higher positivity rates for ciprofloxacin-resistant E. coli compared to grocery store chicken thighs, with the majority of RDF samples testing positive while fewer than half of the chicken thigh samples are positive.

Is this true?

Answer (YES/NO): NO